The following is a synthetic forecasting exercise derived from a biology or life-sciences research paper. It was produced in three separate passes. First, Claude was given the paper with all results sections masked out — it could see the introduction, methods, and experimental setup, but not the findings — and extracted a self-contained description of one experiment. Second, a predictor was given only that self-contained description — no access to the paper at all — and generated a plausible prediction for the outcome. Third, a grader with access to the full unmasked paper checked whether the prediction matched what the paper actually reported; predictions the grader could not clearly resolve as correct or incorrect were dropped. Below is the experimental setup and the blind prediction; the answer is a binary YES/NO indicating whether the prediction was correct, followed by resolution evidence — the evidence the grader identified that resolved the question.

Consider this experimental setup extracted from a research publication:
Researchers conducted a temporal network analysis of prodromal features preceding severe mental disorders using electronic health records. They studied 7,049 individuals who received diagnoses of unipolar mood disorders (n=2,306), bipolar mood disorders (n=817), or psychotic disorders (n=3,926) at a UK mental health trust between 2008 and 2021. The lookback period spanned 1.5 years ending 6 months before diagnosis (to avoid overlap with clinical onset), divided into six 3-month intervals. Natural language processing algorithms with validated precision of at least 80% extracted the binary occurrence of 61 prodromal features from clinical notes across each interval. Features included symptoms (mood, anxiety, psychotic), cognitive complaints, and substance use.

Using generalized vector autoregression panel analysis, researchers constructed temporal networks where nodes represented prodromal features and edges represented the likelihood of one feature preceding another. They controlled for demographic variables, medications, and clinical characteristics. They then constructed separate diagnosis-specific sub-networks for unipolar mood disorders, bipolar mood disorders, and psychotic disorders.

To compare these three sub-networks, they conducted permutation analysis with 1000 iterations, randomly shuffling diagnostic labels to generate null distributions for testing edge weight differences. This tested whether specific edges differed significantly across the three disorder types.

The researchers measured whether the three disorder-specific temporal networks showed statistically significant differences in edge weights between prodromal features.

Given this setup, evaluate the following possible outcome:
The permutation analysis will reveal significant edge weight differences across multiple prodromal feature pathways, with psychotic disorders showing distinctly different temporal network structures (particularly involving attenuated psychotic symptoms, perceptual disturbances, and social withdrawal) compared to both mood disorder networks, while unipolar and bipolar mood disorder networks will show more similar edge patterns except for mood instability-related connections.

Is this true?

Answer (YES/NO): NO